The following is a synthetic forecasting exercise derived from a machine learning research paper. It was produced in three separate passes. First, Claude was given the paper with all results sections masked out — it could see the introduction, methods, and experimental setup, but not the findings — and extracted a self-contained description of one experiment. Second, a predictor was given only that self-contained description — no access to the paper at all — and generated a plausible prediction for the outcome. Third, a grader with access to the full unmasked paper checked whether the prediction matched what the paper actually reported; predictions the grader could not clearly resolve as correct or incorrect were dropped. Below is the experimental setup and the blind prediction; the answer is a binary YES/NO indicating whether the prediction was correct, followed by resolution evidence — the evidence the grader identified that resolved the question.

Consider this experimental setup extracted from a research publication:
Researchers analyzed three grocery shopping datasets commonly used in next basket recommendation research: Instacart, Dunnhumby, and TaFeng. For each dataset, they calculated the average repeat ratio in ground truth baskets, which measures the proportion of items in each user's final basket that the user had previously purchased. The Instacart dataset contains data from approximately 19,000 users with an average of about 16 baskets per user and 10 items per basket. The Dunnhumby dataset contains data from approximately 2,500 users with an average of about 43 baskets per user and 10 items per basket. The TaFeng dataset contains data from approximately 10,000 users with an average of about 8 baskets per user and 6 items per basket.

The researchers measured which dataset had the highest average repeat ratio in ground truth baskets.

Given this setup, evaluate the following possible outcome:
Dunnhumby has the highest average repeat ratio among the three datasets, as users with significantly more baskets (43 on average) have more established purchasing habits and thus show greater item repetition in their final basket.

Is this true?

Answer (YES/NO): NO